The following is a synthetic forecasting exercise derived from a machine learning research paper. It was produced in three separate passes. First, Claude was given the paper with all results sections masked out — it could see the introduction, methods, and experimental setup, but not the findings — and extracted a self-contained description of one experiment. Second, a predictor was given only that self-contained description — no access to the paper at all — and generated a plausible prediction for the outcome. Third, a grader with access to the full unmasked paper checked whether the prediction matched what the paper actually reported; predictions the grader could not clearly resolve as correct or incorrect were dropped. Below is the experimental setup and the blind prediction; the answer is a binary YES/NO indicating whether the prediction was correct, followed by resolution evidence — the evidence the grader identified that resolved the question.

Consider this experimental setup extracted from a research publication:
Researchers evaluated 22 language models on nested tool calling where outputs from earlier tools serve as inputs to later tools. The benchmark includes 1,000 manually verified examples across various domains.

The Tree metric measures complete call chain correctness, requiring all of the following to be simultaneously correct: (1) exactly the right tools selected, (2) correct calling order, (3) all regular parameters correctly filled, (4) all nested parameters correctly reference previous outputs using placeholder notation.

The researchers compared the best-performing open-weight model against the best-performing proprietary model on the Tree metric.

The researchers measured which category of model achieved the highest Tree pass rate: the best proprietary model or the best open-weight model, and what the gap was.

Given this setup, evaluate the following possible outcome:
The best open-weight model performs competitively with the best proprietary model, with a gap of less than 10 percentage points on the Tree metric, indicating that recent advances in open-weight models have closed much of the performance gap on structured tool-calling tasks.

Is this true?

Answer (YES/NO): YES